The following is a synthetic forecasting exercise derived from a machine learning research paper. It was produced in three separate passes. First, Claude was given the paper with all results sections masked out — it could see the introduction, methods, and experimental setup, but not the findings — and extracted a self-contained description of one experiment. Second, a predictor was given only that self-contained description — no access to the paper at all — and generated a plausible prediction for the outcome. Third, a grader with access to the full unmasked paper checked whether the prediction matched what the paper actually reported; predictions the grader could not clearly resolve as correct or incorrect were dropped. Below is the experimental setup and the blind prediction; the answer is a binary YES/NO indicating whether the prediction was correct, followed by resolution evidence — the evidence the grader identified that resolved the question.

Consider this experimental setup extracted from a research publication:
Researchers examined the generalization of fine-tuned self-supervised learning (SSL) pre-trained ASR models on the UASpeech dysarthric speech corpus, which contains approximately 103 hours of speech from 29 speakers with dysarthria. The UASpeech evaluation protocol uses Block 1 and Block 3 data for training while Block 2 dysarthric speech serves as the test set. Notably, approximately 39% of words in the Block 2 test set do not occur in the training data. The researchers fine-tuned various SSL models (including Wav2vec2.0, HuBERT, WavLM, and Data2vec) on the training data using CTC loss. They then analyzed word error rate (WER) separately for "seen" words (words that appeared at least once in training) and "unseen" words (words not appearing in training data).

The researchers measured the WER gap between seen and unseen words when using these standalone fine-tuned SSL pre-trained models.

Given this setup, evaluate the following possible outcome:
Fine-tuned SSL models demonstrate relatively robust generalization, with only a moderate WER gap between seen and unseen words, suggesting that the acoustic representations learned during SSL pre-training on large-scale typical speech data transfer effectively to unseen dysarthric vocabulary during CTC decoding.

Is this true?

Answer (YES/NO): NO